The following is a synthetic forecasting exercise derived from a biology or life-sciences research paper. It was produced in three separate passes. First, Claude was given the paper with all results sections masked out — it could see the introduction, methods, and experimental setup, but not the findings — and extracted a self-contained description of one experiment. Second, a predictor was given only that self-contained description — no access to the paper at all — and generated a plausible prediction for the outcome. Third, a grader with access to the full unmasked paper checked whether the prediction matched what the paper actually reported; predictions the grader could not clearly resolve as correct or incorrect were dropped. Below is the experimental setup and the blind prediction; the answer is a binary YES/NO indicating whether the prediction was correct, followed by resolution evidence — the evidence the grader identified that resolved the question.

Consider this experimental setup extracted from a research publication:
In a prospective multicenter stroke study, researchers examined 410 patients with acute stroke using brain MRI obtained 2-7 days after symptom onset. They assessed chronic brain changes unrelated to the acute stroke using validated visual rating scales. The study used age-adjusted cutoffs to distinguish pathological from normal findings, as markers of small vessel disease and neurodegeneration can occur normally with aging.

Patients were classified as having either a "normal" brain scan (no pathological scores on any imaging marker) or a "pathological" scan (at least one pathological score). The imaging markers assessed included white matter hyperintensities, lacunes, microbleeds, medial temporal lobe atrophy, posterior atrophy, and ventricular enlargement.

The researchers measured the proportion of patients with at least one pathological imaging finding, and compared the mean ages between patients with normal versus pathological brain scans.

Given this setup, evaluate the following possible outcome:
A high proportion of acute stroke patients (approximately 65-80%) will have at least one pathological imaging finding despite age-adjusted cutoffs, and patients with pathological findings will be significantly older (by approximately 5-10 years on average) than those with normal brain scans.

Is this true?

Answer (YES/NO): YES